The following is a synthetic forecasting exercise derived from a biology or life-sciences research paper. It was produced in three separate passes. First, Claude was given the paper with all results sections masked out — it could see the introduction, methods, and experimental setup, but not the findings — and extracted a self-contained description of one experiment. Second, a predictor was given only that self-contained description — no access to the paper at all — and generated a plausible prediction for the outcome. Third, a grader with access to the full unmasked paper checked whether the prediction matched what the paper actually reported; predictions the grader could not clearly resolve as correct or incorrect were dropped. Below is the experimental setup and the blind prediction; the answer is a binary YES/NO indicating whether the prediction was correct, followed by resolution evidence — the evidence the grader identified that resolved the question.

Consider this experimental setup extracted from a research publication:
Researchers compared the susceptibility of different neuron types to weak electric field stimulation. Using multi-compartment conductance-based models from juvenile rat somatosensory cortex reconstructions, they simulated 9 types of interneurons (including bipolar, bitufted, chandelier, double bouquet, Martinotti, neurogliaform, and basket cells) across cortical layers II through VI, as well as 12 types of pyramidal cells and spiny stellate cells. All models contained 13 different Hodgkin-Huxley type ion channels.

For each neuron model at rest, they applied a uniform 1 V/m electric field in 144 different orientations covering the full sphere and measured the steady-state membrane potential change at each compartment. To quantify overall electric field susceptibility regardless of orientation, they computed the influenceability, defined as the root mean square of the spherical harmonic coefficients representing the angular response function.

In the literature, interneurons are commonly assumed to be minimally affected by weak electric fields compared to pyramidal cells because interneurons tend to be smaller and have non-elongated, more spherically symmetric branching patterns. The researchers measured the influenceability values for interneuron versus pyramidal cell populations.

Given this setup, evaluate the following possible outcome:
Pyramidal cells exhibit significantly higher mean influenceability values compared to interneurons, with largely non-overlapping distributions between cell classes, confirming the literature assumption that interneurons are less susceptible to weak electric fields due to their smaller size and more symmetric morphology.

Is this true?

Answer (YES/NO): NO